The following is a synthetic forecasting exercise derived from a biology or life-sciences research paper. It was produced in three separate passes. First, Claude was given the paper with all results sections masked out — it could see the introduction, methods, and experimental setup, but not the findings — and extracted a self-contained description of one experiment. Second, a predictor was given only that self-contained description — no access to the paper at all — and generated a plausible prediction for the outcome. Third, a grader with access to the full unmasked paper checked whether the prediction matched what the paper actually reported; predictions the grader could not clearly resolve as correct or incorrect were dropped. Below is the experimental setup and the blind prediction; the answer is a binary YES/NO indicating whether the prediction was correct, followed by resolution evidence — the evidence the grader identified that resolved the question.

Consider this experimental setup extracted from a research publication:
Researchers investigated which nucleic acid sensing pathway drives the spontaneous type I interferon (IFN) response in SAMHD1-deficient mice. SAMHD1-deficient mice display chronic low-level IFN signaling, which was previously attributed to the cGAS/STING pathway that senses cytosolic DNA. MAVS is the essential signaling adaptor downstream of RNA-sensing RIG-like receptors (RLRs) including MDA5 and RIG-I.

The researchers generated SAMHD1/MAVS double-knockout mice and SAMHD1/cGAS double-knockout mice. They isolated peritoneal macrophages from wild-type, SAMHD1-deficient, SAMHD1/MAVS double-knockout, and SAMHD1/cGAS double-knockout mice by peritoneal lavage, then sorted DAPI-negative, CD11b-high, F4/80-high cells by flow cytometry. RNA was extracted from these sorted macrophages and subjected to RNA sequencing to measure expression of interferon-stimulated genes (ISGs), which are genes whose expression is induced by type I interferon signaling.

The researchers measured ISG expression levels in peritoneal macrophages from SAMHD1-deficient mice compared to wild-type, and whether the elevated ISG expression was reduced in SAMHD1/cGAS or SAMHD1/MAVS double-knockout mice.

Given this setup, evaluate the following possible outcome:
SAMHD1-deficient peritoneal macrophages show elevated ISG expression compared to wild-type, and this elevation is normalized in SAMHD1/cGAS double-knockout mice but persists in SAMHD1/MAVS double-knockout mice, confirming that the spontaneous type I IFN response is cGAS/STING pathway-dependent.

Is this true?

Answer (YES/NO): NO